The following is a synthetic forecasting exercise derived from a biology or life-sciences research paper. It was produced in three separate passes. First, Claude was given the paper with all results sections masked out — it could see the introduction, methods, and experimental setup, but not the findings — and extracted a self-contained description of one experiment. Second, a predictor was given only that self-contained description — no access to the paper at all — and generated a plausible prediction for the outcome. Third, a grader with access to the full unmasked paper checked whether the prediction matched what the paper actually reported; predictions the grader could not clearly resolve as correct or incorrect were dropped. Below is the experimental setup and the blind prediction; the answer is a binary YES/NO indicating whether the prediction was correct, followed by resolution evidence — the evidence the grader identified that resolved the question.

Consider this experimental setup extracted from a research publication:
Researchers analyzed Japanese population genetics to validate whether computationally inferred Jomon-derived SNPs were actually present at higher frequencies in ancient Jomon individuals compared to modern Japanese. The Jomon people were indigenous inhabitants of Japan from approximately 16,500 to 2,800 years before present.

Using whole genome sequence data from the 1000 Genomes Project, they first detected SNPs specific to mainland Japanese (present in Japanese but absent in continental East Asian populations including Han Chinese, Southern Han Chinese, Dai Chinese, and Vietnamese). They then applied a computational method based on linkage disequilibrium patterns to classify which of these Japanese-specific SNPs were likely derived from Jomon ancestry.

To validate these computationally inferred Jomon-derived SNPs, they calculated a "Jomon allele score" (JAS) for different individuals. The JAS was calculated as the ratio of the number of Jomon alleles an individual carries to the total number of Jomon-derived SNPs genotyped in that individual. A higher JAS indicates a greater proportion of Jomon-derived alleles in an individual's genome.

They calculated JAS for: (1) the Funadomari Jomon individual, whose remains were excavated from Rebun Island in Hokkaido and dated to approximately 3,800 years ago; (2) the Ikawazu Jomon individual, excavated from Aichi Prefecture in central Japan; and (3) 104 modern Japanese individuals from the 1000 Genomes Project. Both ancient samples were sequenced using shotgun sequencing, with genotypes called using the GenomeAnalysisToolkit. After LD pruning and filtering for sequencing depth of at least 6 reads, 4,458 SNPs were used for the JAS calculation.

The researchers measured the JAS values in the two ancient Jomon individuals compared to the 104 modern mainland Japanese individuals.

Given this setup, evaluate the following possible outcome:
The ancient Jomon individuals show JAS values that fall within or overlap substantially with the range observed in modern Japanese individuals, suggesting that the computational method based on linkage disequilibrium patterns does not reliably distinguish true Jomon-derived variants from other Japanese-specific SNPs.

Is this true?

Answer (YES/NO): NO